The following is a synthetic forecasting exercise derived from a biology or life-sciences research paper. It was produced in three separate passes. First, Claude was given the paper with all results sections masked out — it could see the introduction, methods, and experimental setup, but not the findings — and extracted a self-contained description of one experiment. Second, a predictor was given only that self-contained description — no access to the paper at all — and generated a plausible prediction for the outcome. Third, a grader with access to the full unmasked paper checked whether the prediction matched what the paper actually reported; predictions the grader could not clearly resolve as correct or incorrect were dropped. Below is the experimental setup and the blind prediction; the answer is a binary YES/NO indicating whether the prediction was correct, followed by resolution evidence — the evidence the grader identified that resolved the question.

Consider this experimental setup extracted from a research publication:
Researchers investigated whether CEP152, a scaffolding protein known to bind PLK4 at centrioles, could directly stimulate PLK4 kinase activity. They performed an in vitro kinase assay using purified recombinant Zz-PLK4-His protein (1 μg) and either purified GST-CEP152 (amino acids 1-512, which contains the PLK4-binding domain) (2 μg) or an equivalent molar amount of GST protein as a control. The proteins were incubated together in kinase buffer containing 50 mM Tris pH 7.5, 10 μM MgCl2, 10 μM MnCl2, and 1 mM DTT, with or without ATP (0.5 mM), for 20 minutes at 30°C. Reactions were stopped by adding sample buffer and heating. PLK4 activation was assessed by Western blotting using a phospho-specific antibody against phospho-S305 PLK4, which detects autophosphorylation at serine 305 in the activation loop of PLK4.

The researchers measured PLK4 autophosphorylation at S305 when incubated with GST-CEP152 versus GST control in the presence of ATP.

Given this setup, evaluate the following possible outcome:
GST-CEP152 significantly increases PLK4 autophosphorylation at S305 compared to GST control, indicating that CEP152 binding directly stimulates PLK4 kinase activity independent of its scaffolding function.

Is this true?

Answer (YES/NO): YES